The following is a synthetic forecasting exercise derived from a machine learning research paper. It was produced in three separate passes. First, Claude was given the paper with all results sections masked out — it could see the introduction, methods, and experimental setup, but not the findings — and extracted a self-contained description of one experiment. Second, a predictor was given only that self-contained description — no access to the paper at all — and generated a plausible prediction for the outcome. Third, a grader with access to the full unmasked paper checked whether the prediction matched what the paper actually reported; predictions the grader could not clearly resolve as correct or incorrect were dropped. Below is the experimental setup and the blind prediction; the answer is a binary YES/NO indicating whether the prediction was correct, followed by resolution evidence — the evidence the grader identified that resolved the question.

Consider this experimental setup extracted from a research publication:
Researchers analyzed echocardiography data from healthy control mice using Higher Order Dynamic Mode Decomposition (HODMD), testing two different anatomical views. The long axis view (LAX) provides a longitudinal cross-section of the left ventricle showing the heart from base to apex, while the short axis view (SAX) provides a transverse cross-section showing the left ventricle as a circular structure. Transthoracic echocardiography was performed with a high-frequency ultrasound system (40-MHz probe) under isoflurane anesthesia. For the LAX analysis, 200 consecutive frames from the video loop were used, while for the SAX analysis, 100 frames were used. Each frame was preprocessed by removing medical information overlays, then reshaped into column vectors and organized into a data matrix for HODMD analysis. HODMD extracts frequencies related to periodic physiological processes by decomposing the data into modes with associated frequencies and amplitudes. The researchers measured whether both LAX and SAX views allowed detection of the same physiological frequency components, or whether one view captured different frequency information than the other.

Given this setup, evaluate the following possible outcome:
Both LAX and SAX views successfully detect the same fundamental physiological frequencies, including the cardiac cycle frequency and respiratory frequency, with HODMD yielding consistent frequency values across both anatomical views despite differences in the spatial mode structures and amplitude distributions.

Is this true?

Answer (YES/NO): YES